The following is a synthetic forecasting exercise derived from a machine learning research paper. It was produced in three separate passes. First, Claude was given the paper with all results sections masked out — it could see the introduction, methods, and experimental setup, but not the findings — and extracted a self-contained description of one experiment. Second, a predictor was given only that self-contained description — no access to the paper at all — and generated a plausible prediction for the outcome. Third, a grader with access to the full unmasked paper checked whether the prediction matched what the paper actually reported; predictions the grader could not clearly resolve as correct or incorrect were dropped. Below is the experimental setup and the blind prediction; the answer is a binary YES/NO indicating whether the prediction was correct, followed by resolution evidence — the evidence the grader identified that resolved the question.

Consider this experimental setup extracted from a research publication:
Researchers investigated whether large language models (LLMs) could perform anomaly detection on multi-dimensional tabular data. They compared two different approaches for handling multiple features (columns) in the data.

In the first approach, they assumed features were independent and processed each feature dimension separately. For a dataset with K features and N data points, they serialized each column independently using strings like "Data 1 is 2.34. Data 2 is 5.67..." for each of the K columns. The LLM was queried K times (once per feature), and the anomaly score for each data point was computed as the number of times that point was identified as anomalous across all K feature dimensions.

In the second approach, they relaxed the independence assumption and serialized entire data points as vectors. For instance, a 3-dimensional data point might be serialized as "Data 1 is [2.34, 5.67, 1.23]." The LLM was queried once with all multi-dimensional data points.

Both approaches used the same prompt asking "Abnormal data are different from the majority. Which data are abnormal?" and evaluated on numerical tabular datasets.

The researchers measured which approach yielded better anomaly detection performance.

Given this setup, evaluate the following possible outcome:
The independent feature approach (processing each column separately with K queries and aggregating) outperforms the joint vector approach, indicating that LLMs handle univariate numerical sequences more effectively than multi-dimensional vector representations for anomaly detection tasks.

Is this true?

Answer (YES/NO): YES